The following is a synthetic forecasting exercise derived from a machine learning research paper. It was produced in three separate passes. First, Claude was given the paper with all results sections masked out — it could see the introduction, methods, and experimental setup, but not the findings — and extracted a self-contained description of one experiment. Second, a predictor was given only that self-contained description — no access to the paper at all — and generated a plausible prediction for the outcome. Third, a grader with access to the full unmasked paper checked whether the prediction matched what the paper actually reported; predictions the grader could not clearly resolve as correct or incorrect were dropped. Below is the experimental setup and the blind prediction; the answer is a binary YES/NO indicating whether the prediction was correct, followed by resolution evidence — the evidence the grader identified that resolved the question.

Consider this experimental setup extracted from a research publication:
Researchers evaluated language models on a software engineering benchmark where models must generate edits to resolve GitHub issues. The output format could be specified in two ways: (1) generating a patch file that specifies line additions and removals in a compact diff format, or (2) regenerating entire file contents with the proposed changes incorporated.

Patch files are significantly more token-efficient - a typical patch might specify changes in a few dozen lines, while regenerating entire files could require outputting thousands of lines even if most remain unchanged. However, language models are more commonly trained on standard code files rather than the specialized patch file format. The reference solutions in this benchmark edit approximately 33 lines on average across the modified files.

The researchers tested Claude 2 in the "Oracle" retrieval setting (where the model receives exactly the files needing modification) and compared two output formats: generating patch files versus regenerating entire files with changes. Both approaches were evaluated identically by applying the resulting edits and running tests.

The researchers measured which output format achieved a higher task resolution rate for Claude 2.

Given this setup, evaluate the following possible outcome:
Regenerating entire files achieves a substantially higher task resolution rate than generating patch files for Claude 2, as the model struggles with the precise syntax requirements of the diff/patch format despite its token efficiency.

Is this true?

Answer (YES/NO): NO